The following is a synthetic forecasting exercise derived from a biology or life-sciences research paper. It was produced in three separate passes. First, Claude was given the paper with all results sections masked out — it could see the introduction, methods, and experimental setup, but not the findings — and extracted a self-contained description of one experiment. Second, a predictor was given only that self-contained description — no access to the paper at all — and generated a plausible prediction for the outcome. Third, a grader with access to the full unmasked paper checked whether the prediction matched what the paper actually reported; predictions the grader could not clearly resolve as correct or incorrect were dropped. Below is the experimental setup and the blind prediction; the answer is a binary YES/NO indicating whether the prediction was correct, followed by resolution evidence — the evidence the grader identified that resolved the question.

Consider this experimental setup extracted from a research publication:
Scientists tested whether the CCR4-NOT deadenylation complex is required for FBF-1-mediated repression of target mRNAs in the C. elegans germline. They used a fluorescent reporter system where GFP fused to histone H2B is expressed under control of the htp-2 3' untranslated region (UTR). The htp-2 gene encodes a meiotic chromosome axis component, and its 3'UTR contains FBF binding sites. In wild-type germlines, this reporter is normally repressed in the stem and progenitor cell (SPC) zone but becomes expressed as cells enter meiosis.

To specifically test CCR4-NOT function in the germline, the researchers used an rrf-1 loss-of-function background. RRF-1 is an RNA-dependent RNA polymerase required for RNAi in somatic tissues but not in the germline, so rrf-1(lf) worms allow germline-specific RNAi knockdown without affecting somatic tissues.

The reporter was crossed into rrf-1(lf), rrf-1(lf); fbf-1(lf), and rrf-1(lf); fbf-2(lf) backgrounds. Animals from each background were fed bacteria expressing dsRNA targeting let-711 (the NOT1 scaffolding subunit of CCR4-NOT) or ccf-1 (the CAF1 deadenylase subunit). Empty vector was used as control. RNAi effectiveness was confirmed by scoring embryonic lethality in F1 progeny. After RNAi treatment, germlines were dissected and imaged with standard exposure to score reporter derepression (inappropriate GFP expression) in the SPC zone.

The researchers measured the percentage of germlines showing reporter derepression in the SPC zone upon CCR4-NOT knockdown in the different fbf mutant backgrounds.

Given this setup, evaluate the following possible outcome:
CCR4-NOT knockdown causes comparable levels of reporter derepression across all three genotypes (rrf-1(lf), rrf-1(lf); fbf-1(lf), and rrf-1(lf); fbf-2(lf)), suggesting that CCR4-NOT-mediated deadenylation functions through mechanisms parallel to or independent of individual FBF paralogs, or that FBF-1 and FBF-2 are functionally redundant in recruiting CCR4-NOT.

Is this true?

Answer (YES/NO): NO